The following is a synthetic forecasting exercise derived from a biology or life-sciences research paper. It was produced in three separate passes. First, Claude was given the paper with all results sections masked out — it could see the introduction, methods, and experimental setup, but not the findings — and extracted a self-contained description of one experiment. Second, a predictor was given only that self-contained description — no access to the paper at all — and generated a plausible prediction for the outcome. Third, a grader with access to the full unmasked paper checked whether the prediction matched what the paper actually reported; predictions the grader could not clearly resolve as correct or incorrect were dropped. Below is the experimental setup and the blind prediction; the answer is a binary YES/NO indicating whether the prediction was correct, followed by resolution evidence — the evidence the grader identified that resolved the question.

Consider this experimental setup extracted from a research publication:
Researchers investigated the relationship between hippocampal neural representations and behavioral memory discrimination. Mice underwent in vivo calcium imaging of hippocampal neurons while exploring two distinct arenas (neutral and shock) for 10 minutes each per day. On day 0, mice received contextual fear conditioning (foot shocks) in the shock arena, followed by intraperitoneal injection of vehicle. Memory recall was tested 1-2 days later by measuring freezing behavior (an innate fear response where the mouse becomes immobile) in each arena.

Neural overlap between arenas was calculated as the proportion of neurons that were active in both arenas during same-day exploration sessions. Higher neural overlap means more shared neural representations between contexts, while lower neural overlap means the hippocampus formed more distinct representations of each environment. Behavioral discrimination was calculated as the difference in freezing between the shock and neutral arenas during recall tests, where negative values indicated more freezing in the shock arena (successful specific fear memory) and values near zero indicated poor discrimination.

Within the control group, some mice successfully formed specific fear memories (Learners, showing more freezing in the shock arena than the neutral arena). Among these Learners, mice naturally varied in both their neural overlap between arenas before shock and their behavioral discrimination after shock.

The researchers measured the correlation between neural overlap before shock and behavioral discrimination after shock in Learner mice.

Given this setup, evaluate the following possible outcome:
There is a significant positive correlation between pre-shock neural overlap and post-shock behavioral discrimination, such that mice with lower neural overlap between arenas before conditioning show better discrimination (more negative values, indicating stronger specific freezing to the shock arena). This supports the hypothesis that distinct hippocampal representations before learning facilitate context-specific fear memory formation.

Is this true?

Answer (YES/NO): NO